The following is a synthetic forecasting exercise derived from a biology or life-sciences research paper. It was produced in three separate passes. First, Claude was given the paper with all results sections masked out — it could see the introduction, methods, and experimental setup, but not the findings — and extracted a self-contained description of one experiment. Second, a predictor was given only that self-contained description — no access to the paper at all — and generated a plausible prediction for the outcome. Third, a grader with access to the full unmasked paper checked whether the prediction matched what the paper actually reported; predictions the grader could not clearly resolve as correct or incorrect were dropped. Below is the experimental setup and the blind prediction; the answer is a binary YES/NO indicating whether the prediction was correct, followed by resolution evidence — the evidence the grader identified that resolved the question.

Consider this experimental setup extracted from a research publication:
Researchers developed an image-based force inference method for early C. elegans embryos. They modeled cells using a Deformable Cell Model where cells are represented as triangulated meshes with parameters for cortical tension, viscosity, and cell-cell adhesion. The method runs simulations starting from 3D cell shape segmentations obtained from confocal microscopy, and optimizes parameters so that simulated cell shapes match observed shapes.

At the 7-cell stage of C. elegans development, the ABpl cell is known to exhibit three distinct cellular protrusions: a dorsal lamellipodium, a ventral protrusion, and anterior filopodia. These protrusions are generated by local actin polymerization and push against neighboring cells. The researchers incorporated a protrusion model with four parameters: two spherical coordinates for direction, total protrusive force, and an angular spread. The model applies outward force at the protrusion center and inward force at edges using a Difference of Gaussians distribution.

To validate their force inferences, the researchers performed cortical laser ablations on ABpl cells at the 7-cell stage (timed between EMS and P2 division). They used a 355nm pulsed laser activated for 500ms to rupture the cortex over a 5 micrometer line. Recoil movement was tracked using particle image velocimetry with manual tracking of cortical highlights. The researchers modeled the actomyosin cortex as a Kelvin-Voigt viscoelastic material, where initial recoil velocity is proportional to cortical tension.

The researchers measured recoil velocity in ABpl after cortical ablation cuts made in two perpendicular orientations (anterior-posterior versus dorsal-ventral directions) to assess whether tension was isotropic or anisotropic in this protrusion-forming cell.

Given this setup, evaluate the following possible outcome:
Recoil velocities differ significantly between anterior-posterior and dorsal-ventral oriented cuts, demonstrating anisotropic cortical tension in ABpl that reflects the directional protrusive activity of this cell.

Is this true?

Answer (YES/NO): YES